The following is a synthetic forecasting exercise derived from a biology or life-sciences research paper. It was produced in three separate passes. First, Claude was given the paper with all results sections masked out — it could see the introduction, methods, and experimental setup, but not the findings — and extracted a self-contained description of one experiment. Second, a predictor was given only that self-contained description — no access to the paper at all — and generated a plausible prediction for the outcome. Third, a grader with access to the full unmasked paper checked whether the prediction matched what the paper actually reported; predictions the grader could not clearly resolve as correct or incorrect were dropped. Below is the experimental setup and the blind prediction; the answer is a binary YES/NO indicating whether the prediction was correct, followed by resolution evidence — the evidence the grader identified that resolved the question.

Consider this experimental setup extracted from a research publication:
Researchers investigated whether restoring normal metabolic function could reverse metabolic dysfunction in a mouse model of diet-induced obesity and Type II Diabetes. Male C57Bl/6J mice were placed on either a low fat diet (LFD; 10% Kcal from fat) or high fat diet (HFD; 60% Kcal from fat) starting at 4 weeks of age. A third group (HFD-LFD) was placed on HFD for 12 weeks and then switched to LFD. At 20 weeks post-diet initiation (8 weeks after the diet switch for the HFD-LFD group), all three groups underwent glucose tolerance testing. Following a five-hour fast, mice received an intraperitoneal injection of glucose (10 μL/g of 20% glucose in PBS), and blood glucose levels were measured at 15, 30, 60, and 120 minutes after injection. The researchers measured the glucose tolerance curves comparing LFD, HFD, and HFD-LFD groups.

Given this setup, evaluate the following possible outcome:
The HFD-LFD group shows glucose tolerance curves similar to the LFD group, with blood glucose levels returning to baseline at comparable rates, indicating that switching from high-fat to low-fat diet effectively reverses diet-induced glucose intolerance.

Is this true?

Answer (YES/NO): YES